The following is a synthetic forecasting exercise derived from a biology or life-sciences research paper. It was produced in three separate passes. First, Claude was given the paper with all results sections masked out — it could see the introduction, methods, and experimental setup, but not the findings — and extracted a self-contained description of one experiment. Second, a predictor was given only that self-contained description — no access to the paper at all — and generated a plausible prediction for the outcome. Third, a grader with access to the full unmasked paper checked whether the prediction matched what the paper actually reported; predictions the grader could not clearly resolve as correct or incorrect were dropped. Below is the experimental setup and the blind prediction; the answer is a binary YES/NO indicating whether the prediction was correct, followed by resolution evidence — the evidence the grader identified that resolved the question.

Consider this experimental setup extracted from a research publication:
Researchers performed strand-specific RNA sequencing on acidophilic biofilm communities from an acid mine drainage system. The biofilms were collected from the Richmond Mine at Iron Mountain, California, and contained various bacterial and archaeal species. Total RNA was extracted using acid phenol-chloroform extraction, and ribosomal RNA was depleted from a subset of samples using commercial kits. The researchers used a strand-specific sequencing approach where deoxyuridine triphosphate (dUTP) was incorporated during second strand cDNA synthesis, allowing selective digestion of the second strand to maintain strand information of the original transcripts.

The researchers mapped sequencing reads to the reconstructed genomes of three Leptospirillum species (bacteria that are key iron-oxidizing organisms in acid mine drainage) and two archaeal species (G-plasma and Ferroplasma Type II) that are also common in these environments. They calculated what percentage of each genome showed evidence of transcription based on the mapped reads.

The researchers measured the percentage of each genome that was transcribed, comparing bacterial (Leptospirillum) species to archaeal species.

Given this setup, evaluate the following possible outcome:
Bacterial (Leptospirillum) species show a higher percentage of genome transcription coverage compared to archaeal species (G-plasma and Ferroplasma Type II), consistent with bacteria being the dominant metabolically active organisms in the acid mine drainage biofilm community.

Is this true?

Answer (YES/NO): NO